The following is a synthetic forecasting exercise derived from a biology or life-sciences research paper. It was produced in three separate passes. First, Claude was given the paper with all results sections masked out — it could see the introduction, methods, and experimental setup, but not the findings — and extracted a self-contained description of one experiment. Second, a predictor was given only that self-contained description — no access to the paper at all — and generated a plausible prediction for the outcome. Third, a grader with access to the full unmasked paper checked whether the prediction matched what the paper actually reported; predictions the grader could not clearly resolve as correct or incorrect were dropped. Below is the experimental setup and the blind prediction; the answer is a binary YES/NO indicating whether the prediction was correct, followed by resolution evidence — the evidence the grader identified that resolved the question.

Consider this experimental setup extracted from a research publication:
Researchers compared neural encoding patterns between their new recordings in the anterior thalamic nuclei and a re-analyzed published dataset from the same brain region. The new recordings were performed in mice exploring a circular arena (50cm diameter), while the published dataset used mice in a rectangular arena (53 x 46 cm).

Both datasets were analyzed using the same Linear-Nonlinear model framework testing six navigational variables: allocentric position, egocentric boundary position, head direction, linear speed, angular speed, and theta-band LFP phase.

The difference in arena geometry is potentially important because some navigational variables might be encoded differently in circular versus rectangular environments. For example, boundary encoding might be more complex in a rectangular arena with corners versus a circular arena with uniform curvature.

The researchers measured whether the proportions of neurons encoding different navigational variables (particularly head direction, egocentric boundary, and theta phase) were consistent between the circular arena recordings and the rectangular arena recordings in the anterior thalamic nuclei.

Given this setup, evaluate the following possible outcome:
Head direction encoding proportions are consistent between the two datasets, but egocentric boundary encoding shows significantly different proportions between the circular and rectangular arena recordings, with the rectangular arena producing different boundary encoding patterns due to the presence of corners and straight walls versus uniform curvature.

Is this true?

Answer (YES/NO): NO